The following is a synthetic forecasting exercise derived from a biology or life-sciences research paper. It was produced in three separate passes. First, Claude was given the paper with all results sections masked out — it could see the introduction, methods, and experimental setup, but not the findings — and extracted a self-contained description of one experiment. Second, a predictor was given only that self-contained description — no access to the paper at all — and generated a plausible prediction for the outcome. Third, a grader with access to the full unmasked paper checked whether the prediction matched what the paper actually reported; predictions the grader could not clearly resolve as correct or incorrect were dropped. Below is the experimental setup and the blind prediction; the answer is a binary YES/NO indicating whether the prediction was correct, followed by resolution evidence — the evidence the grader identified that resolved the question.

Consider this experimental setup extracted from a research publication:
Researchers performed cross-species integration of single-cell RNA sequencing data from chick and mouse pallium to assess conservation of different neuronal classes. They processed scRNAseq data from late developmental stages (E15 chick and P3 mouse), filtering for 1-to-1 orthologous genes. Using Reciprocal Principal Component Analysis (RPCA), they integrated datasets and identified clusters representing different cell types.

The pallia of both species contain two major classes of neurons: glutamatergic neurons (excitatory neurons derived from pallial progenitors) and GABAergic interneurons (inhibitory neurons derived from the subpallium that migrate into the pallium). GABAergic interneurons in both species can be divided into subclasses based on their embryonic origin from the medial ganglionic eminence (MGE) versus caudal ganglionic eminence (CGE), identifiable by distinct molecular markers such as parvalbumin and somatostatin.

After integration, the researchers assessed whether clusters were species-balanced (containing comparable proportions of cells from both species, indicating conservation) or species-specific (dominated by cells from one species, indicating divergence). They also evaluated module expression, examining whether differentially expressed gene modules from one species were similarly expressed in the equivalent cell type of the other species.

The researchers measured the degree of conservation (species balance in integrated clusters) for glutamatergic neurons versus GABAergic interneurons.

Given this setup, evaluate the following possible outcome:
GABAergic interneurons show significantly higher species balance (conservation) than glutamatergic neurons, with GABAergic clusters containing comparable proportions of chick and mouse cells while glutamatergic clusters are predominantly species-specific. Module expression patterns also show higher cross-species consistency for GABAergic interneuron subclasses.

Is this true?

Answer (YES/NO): YES